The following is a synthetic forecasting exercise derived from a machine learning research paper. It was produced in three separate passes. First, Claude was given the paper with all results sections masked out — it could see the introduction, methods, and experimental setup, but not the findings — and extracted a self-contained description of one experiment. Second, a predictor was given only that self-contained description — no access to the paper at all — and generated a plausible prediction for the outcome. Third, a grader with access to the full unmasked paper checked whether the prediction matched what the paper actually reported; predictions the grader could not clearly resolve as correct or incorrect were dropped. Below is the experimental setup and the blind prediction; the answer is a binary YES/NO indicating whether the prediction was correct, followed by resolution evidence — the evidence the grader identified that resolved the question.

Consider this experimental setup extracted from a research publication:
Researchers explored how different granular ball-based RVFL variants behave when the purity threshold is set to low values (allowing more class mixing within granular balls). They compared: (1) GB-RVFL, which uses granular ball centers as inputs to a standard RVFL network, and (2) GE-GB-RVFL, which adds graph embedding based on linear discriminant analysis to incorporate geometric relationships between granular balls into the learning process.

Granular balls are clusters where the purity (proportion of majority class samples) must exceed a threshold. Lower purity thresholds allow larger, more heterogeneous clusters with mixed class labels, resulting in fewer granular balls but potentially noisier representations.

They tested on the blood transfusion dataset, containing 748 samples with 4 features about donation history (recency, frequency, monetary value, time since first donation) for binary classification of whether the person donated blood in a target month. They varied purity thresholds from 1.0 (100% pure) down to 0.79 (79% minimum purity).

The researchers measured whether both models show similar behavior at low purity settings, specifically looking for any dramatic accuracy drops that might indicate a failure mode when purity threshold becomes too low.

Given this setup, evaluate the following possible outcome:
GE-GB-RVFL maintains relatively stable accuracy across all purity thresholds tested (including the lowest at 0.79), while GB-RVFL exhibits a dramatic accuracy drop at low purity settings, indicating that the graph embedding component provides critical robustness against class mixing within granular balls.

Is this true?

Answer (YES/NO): NO